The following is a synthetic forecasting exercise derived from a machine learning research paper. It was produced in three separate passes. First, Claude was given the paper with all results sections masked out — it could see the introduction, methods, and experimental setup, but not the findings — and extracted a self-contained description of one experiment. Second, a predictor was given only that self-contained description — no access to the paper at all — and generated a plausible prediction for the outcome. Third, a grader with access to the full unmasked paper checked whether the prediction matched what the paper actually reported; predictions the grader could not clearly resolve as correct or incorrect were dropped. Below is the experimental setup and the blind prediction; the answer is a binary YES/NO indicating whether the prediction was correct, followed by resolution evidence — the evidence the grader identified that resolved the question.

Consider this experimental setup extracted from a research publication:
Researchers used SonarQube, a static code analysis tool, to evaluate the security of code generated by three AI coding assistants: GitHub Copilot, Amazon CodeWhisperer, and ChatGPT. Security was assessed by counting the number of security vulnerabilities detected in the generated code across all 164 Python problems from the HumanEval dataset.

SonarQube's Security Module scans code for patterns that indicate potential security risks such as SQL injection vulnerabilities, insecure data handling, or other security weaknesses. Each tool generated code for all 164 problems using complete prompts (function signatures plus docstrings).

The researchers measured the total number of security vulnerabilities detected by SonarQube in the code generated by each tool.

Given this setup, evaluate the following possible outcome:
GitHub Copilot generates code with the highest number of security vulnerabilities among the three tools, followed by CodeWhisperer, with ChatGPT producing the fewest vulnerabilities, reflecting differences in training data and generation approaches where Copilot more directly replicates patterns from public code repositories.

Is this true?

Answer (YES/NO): NO